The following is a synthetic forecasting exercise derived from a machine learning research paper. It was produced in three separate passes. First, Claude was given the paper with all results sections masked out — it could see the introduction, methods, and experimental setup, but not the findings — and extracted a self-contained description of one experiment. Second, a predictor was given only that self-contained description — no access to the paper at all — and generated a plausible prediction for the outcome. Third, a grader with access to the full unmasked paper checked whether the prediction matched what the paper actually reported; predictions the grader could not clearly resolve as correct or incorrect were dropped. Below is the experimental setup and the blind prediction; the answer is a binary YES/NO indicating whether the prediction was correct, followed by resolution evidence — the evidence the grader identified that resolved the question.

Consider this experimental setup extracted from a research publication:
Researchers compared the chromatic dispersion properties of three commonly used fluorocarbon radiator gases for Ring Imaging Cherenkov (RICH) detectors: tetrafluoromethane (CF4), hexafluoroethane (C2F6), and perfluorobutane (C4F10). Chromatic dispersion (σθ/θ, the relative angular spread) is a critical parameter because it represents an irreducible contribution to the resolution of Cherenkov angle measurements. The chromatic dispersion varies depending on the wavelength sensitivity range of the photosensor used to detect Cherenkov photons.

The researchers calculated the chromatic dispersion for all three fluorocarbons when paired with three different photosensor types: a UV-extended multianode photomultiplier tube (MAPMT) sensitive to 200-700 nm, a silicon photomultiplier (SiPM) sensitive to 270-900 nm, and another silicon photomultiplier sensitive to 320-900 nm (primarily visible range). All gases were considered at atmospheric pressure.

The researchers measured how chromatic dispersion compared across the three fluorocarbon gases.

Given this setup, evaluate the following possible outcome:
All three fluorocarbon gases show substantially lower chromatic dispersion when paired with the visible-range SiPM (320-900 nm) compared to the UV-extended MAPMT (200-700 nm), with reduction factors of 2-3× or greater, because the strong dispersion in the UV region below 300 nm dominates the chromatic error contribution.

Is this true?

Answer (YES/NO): YES